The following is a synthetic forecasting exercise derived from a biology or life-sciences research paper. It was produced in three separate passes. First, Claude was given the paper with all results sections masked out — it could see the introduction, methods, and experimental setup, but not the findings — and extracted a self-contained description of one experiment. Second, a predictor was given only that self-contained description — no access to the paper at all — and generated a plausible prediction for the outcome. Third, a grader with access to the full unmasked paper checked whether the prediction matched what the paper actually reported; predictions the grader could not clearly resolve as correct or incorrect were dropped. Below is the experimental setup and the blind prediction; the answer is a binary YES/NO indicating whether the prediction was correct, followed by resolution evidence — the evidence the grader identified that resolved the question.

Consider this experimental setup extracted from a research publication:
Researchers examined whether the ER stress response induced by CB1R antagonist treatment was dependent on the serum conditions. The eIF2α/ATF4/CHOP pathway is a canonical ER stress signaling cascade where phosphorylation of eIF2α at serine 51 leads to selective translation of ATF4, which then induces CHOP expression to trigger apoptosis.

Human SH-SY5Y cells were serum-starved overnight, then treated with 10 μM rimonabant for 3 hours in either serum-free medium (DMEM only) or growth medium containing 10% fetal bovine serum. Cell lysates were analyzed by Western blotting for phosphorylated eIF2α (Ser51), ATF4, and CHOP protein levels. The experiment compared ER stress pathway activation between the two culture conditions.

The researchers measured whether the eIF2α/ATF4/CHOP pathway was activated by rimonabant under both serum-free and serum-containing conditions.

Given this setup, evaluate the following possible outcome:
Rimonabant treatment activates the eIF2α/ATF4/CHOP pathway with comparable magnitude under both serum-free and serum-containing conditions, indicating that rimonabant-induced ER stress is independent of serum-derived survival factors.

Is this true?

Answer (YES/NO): NO